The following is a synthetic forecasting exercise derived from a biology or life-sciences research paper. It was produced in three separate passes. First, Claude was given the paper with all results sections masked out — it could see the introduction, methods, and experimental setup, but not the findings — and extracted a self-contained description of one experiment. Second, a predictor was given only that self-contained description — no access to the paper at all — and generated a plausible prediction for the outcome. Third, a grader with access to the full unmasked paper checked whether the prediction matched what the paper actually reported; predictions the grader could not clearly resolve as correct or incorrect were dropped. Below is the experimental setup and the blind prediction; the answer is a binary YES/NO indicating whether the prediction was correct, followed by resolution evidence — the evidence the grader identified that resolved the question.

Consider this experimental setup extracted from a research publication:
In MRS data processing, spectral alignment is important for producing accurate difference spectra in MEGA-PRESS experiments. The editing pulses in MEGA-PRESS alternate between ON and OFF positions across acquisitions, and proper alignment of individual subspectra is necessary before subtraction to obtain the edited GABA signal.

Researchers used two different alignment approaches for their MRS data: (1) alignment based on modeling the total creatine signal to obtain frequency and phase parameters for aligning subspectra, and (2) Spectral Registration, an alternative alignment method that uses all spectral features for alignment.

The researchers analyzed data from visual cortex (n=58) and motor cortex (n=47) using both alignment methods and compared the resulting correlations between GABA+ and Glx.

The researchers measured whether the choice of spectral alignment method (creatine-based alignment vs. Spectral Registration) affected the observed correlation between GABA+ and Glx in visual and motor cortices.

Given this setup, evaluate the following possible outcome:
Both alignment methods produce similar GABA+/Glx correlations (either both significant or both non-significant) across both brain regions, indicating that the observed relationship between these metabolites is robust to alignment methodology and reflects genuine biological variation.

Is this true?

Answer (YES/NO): YES